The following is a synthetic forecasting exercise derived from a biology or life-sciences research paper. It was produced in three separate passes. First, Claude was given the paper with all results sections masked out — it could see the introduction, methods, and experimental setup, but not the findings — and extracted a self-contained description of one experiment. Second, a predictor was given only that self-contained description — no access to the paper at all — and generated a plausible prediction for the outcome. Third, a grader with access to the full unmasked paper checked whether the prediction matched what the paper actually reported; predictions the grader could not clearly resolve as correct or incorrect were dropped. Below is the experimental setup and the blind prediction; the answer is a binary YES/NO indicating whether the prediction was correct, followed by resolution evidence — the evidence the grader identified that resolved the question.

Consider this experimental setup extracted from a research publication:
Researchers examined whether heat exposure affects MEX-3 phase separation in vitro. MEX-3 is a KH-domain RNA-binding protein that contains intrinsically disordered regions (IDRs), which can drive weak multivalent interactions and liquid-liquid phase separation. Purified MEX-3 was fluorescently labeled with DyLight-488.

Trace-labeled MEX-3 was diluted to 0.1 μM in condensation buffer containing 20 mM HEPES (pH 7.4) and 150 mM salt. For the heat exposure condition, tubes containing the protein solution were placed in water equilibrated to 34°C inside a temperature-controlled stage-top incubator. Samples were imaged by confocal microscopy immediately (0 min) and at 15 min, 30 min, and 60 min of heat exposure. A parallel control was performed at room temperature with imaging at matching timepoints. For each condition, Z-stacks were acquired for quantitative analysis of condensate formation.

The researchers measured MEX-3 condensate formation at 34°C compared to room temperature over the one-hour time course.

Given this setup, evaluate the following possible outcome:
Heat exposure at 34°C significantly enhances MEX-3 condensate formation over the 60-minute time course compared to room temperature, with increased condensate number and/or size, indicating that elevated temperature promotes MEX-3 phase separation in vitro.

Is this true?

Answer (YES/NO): YES